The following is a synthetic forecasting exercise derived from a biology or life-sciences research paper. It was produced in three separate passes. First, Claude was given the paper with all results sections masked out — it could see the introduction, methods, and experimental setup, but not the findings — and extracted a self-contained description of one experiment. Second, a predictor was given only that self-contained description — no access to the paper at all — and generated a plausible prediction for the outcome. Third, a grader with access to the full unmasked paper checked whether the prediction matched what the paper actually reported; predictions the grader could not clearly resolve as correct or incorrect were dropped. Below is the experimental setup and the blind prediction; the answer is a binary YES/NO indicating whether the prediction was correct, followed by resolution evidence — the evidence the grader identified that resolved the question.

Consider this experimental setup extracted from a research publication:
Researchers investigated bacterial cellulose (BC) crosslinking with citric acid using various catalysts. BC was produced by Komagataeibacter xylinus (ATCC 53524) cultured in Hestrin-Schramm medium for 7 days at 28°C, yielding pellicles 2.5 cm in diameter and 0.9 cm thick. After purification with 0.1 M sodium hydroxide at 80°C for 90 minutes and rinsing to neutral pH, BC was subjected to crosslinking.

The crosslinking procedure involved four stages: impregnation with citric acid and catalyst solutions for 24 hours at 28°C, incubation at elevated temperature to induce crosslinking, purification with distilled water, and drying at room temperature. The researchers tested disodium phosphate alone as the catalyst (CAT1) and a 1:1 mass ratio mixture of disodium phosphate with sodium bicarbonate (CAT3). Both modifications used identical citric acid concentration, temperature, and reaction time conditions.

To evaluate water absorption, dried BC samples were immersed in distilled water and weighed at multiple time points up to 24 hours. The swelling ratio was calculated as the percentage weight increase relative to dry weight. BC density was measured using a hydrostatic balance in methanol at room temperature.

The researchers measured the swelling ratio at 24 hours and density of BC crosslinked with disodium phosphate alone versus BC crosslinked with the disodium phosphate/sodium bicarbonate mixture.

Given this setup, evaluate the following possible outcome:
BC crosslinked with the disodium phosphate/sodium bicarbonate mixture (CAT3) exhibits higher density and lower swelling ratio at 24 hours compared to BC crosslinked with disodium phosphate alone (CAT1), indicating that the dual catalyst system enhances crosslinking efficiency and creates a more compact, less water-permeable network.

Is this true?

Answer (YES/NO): NO